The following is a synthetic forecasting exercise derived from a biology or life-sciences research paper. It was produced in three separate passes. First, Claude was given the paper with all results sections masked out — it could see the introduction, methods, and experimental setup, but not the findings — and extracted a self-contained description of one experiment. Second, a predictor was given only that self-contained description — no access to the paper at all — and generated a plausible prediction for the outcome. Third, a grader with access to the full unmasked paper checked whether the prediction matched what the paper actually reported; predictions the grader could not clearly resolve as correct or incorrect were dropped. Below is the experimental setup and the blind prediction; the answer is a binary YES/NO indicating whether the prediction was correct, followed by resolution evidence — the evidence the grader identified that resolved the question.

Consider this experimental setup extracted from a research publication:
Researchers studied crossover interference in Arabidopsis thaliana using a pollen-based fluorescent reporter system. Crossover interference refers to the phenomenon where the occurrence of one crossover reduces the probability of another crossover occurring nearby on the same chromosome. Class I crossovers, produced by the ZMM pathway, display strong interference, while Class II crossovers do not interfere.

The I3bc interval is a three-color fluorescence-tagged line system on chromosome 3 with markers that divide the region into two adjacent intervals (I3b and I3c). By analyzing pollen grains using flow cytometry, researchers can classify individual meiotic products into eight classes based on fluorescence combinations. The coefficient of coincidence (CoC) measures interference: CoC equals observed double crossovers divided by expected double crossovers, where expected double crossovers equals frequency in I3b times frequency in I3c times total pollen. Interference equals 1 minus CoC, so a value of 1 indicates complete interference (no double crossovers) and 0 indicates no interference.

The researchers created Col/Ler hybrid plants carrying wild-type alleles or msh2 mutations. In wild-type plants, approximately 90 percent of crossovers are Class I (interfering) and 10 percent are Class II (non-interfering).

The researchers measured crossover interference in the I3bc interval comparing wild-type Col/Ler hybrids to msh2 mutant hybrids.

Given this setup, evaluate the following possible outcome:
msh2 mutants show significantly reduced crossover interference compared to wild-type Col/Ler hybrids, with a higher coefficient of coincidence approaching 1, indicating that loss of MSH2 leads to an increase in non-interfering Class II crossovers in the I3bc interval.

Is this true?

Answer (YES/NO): NO